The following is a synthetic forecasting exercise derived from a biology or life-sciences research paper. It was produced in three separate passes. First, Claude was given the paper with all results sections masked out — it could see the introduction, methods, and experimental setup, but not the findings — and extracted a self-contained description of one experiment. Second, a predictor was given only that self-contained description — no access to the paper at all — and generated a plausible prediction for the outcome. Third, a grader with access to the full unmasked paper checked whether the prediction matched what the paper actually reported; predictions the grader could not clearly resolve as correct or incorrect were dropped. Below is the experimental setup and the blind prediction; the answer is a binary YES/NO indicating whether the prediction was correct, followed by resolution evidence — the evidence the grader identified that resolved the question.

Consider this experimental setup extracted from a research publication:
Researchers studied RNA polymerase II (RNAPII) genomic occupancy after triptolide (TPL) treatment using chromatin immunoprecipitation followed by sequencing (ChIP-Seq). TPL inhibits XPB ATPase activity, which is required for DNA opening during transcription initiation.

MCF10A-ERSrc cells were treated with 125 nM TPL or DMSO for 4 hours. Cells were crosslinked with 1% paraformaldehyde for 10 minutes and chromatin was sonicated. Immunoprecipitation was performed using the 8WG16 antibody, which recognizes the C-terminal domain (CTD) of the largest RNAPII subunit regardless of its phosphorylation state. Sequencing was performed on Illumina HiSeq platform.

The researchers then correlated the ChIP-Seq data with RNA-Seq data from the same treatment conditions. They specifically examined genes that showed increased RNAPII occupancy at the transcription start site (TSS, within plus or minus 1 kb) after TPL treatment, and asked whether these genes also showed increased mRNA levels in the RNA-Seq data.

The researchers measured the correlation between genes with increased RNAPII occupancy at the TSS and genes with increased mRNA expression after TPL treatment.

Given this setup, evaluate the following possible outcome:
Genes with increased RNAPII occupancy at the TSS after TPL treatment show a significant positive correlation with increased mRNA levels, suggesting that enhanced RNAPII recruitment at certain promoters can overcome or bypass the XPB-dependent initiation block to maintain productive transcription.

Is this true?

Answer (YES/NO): YES